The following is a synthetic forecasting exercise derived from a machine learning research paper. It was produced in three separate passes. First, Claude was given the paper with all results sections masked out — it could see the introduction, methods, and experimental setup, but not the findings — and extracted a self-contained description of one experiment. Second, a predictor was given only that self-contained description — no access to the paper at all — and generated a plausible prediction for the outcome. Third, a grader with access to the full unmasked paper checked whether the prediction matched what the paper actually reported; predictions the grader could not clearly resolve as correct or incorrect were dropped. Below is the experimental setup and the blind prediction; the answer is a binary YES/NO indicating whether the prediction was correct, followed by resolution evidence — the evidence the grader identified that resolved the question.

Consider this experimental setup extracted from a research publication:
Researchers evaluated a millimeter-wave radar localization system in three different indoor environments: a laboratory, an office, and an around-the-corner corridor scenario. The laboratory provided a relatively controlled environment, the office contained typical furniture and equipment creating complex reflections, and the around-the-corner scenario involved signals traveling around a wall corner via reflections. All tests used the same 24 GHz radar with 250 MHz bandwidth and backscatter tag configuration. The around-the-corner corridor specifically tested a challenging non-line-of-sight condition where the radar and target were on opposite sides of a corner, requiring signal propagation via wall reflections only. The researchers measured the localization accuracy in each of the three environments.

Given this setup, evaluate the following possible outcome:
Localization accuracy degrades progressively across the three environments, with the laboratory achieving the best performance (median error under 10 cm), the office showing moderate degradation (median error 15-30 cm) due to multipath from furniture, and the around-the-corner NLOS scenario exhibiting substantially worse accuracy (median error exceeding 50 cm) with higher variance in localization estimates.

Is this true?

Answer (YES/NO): NO